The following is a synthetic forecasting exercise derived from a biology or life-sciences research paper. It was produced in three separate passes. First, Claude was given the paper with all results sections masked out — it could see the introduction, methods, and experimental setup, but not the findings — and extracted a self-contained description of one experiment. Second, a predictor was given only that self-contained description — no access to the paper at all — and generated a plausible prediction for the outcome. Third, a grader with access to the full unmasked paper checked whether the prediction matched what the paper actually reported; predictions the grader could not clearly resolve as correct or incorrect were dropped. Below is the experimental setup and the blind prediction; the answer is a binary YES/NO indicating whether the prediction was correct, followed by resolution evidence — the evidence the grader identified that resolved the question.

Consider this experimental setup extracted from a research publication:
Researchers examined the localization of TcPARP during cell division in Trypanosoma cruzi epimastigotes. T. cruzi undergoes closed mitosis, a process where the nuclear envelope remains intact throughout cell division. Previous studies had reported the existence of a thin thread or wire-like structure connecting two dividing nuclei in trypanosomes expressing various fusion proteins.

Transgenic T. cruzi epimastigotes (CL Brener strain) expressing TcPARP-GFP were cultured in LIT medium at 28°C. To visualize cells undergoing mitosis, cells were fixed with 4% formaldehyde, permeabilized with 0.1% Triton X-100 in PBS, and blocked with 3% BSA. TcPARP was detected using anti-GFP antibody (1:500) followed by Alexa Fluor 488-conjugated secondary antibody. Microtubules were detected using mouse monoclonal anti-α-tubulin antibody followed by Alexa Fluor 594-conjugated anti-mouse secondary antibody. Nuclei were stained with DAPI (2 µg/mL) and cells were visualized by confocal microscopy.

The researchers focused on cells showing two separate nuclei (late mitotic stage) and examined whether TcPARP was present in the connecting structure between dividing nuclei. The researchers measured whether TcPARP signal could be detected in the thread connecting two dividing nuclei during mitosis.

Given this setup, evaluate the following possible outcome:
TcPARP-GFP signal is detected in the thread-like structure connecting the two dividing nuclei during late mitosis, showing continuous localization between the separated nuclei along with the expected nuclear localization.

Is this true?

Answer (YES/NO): YES